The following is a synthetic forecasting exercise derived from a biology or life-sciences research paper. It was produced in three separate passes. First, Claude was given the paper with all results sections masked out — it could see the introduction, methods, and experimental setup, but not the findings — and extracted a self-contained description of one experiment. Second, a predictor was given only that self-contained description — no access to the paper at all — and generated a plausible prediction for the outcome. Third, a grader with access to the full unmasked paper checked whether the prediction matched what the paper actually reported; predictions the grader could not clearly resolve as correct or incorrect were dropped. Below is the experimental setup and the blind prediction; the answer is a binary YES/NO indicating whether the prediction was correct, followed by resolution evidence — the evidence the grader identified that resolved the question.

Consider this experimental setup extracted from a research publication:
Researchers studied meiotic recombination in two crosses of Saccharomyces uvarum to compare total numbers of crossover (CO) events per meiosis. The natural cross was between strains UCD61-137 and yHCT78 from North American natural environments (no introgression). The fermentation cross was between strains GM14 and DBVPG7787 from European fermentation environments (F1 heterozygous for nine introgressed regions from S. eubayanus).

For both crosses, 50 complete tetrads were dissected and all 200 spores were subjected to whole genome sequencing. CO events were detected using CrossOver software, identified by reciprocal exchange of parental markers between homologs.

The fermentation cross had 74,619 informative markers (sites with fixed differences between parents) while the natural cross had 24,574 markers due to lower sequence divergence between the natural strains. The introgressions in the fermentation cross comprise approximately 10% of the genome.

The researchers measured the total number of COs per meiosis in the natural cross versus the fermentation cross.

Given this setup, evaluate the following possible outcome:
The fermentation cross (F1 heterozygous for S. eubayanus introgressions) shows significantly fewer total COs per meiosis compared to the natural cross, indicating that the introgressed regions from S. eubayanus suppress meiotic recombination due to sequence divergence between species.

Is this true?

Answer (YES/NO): YES